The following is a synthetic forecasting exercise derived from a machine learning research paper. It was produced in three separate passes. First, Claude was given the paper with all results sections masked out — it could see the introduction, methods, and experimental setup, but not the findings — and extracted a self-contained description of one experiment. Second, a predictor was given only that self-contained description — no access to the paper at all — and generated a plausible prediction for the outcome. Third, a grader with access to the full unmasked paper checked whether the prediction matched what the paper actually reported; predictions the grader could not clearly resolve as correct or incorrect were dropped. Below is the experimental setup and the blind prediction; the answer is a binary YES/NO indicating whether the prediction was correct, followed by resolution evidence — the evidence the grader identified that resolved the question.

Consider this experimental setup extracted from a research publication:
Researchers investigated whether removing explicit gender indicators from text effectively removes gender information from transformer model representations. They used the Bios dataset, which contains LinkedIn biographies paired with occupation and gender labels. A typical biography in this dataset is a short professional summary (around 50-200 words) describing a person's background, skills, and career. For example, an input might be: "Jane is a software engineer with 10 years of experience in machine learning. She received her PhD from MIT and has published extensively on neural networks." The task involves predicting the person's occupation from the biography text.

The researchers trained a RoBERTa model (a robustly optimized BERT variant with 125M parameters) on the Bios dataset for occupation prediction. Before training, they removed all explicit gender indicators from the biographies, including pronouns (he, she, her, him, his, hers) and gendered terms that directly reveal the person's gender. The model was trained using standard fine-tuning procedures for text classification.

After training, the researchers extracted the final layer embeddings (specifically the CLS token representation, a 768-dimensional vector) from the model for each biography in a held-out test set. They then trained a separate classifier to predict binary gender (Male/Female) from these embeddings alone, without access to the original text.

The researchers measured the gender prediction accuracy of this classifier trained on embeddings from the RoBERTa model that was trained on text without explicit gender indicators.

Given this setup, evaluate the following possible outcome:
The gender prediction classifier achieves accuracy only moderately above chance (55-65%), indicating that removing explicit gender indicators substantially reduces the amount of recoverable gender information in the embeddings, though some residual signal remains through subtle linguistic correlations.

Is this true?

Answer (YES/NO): NO